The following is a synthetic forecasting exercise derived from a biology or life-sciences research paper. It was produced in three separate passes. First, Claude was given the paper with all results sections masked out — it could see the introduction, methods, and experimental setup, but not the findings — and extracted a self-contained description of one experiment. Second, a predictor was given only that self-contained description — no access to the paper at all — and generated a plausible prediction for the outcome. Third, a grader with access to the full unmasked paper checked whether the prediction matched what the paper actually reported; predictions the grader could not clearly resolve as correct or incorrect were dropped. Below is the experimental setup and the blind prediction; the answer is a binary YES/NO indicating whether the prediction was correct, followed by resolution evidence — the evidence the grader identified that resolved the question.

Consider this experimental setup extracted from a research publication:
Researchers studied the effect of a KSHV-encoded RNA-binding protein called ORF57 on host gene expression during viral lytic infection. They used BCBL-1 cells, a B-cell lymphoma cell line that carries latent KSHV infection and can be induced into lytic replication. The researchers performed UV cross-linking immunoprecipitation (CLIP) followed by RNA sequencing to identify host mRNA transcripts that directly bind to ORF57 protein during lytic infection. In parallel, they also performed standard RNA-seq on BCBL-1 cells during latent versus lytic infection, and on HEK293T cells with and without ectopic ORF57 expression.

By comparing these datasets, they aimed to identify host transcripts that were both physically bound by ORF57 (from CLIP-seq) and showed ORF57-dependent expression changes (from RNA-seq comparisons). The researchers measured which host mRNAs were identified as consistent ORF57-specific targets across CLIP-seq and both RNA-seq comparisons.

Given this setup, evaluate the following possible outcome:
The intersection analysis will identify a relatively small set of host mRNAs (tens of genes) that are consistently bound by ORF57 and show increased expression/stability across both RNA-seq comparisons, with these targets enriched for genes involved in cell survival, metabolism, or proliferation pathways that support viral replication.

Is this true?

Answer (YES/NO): NO